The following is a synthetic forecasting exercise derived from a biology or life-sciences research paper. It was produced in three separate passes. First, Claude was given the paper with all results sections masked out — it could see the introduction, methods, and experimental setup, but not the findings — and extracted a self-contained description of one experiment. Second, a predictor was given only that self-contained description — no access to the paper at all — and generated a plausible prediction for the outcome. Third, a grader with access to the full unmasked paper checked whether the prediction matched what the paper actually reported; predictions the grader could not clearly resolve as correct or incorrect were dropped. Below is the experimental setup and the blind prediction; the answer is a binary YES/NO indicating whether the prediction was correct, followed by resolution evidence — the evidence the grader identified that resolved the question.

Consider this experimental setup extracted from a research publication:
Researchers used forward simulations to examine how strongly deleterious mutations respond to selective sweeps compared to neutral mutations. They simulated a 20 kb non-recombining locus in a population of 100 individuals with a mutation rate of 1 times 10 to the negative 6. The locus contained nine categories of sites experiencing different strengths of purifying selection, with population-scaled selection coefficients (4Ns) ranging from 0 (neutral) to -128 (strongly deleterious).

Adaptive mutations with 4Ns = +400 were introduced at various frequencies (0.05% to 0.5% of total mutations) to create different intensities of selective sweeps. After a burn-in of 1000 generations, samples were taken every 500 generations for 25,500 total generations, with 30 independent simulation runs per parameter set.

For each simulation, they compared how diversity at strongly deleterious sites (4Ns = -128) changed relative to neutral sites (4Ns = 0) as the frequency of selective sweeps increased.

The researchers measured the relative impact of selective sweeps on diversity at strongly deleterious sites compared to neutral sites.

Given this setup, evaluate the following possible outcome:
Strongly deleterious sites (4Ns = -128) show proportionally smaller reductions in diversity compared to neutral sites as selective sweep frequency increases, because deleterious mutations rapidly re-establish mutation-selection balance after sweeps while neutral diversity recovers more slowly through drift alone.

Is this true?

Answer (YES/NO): YES